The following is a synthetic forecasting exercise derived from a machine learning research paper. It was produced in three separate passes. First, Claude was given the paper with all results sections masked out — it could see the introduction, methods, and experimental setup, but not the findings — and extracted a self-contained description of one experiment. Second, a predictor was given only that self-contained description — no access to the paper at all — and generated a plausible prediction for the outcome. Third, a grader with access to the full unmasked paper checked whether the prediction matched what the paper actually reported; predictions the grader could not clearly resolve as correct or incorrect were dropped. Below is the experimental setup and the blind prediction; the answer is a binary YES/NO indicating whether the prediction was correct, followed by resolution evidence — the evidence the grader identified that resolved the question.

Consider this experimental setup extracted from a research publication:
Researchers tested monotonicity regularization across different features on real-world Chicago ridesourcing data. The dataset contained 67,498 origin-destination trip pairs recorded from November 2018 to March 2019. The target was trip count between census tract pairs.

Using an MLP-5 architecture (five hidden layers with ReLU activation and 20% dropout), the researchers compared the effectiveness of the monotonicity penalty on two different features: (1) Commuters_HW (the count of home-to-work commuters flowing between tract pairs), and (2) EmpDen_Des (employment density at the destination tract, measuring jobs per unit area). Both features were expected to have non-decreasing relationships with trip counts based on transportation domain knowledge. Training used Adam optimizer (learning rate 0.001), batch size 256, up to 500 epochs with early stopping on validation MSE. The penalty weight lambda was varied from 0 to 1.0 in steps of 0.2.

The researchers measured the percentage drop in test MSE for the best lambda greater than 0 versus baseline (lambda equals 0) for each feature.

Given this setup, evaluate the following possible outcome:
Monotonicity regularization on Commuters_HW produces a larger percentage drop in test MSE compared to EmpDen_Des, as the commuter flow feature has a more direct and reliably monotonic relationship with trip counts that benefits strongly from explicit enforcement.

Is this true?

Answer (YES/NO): NO